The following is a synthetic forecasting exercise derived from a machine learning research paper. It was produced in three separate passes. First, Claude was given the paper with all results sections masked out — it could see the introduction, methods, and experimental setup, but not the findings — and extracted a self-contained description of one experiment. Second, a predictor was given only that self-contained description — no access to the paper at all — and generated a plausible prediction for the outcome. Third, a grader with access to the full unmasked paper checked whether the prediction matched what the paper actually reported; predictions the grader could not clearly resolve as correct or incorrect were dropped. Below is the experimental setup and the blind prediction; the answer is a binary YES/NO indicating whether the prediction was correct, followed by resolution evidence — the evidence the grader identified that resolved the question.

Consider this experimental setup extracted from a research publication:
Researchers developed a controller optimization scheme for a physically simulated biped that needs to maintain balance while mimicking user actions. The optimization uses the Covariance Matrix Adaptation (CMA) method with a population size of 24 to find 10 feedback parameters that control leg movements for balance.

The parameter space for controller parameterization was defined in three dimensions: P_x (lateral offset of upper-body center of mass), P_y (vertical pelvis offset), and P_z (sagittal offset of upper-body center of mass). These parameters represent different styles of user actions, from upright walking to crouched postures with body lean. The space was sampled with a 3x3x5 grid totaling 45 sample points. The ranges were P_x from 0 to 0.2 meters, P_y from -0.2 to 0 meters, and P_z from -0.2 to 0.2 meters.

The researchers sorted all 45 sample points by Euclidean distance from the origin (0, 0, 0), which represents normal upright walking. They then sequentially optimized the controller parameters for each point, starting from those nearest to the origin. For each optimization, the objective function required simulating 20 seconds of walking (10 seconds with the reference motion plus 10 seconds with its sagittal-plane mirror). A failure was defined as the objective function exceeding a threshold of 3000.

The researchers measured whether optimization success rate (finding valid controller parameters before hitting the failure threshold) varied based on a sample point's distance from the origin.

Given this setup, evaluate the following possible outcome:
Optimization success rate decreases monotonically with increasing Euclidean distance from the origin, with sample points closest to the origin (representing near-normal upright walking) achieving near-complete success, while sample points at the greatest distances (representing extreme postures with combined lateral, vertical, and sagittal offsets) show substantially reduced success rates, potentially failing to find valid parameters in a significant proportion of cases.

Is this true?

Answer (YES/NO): NO